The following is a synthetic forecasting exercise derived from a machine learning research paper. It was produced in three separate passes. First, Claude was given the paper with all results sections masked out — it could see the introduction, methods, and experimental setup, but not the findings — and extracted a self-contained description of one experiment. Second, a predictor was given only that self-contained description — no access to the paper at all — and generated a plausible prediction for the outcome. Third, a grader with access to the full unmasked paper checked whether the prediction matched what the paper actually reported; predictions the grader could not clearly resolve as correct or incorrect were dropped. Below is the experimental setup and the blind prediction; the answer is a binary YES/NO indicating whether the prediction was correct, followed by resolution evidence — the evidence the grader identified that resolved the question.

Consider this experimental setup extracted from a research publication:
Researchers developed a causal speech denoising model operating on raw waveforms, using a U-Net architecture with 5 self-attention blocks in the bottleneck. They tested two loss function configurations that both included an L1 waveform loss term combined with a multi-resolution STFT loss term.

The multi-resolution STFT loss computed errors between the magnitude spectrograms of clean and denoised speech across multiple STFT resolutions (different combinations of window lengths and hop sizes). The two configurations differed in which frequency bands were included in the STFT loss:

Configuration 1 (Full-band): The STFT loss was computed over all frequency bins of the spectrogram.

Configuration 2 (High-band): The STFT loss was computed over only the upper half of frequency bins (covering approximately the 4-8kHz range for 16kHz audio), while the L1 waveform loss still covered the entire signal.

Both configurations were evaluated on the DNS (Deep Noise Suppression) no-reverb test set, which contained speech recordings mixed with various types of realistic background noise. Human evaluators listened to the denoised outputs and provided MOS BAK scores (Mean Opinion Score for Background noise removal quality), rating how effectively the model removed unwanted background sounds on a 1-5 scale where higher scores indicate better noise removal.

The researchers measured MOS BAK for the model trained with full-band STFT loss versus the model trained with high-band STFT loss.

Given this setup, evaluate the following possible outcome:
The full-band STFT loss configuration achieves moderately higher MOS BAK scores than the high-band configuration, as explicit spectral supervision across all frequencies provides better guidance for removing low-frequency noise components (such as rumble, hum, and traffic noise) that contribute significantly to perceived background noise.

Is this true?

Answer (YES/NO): NO